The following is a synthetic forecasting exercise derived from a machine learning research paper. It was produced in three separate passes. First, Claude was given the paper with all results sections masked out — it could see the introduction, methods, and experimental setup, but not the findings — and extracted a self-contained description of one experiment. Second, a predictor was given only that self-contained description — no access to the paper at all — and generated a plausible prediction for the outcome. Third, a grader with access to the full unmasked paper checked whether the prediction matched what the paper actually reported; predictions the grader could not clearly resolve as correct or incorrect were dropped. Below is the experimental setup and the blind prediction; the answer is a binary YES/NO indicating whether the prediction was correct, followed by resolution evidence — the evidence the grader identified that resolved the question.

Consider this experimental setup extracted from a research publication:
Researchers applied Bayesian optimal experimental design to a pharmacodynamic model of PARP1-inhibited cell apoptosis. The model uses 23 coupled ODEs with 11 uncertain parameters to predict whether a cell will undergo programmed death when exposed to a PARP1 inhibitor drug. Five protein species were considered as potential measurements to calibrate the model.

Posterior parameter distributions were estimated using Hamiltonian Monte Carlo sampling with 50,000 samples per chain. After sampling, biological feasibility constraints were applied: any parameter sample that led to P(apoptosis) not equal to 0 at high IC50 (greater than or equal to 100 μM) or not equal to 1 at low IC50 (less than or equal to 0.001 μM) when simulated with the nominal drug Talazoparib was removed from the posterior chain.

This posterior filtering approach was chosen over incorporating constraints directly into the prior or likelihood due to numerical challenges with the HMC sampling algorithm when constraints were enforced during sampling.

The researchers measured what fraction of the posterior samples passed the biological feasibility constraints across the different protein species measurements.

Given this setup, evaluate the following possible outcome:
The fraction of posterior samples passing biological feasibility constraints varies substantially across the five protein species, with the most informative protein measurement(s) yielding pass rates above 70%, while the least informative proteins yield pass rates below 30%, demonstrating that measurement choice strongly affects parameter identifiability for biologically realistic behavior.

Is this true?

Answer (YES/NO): NO